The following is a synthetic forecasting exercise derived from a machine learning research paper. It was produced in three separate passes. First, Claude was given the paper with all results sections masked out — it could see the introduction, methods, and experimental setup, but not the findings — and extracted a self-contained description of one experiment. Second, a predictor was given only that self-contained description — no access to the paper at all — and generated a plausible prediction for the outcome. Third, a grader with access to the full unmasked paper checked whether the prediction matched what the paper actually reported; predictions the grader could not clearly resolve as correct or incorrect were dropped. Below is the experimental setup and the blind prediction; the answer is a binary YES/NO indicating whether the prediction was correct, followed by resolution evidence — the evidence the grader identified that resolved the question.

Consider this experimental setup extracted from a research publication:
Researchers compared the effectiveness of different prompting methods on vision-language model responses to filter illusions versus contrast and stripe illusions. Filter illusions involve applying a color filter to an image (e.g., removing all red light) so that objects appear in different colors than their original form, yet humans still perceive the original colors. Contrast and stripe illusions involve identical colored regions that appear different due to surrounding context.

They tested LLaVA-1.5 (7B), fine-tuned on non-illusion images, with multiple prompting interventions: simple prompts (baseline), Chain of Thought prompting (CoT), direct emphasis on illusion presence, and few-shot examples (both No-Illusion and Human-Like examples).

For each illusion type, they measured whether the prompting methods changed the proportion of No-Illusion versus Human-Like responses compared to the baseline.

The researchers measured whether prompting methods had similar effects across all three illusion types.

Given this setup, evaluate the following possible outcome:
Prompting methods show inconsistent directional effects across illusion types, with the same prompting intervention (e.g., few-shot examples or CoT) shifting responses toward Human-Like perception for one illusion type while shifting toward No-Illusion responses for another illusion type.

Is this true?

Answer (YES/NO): NO